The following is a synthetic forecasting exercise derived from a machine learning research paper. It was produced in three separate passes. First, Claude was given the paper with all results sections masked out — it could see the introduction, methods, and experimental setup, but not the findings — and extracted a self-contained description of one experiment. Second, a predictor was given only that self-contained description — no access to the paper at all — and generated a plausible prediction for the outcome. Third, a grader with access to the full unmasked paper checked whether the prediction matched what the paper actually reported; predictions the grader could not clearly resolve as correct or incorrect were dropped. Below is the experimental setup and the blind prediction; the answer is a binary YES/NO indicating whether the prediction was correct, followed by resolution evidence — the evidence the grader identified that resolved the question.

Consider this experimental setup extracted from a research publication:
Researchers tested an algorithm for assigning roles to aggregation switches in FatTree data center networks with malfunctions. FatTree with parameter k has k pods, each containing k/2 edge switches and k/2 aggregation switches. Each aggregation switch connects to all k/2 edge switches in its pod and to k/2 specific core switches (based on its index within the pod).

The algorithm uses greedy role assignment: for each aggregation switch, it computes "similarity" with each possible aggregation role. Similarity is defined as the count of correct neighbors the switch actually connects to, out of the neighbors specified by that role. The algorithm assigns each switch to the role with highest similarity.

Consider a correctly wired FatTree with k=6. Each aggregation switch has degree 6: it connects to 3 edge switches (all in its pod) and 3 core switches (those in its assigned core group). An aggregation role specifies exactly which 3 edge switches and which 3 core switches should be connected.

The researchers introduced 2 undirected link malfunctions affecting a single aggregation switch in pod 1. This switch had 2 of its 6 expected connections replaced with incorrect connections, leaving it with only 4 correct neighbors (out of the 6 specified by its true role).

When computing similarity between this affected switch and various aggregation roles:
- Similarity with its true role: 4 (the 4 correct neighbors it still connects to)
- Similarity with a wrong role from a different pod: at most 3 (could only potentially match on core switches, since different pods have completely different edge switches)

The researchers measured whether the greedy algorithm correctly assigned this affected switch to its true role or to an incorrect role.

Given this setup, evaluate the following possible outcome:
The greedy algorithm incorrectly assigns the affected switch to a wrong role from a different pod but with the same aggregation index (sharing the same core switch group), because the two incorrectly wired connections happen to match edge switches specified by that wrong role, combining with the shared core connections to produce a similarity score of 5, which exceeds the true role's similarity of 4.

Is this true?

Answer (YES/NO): NO